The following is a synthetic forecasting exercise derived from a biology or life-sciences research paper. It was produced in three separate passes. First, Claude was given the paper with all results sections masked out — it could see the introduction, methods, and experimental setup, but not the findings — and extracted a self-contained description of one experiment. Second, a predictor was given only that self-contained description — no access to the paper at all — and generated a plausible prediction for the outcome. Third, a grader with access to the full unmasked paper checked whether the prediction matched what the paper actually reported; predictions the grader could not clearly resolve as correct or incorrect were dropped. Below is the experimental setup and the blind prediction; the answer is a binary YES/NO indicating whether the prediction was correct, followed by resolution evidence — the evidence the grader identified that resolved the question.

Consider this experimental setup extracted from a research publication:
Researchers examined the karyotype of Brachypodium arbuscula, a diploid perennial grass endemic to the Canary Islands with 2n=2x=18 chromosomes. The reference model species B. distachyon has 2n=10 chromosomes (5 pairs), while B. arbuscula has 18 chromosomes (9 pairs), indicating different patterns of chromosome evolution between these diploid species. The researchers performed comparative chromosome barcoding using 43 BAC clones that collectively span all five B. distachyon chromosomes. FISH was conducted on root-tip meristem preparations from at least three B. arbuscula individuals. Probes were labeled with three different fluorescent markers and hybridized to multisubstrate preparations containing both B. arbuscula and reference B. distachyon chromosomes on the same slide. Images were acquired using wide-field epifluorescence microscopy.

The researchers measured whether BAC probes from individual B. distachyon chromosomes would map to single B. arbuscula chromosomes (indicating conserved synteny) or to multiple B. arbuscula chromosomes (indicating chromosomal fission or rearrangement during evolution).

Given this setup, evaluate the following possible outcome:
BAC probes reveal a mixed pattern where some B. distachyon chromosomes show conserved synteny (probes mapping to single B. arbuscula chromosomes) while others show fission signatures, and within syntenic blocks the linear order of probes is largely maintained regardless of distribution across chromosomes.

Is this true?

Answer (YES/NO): NO